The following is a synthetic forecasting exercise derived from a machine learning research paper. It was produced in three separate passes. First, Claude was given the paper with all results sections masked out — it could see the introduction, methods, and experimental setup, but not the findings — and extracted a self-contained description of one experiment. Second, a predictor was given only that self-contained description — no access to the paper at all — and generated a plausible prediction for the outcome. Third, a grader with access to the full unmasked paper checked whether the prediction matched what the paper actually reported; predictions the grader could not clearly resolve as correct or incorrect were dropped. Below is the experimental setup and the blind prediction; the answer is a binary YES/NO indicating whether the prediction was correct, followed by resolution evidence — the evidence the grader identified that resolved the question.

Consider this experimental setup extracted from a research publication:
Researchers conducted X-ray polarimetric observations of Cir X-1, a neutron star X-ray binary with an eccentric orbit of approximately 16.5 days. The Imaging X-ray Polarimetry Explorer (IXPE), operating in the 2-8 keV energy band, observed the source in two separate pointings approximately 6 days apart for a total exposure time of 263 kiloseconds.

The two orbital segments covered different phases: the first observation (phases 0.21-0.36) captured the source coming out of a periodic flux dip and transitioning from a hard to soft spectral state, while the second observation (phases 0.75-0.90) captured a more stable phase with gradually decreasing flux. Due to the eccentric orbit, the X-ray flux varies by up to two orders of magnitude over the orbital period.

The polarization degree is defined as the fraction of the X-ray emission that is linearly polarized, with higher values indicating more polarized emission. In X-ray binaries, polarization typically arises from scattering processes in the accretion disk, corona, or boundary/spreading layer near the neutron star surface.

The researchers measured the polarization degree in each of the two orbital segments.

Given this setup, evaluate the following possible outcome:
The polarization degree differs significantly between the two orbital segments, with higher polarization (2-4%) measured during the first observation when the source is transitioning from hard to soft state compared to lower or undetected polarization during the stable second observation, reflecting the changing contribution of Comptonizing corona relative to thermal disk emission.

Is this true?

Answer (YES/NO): NO